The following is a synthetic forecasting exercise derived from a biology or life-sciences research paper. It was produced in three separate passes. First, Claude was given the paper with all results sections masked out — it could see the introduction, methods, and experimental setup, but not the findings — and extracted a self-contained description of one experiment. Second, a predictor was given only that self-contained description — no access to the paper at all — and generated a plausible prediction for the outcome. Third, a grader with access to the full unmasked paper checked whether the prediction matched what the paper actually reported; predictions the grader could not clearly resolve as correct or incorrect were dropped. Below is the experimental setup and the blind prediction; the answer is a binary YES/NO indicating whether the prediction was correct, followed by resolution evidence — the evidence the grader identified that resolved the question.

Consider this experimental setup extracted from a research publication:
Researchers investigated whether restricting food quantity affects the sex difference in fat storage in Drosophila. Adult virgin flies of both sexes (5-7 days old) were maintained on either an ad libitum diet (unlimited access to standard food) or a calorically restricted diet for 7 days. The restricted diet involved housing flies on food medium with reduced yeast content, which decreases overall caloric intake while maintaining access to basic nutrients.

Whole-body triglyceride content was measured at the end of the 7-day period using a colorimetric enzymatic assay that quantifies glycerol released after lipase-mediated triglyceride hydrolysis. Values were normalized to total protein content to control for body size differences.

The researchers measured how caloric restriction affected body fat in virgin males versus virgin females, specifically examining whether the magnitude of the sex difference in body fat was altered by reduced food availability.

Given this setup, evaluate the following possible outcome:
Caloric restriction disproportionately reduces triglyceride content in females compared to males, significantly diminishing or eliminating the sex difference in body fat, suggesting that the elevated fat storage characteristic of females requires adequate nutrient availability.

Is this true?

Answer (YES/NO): YES